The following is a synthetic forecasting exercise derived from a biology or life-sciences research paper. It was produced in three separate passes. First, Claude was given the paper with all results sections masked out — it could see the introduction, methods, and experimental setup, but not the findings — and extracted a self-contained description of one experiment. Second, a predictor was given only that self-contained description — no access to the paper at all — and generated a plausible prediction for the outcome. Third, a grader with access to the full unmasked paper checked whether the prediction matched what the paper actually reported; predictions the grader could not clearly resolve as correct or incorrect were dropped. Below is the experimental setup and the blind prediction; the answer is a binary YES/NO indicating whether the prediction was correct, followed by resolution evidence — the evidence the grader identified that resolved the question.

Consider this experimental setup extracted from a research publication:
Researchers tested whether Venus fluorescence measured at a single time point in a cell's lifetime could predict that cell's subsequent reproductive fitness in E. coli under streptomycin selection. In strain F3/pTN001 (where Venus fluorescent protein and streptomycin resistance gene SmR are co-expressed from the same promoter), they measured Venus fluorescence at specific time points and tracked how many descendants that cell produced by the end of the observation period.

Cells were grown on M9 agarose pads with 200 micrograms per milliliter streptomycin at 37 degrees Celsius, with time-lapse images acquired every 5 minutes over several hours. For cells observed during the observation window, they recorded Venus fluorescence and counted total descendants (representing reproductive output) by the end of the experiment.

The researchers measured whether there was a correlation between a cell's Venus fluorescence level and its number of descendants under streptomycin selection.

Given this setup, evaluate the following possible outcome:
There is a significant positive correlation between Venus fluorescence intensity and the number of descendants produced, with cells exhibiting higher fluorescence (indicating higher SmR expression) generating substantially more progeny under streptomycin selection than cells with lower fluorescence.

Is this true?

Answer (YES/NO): NO